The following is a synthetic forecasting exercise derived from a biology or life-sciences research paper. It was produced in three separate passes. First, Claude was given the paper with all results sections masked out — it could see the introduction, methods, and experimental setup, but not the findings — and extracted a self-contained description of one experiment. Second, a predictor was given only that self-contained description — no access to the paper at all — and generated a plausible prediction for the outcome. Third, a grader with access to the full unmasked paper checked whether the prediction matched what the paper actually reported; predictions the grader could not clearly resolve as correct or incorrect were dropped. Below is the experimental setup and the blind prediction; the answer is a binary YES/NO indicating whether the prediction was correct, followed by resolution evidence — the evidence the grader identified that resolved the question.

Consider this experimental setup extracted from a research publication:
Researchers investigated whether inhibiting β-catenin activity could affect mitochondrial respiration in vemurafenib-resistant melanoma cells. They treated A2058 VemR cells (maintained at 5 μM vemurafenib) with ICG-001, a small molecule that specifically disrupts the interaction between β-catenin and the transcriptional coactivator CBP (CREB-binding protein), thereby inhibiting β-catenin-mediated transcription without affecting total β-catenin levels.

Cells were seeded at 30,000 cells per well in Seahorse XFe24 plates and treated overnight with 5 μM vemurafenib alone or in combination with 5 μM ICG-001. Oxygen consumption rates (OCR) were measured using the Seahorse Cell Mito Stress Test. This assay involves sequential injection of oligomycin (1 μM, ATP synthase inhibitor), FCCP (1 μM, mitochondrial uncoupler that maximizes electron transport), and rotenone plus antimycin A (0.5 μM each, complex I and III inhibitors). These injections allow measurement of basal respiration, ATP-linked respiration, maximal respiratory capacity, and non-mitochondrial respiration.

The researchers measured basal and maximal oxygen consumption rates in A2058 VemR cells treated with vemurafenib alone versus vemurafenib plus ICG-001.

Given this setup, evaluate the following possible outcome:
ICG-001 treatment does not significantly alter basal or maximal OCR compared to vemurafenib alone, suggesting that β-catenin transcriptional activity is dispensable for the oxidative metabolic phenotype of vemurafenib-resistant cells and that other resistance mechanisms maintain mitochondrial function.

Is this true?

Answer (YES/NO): NO